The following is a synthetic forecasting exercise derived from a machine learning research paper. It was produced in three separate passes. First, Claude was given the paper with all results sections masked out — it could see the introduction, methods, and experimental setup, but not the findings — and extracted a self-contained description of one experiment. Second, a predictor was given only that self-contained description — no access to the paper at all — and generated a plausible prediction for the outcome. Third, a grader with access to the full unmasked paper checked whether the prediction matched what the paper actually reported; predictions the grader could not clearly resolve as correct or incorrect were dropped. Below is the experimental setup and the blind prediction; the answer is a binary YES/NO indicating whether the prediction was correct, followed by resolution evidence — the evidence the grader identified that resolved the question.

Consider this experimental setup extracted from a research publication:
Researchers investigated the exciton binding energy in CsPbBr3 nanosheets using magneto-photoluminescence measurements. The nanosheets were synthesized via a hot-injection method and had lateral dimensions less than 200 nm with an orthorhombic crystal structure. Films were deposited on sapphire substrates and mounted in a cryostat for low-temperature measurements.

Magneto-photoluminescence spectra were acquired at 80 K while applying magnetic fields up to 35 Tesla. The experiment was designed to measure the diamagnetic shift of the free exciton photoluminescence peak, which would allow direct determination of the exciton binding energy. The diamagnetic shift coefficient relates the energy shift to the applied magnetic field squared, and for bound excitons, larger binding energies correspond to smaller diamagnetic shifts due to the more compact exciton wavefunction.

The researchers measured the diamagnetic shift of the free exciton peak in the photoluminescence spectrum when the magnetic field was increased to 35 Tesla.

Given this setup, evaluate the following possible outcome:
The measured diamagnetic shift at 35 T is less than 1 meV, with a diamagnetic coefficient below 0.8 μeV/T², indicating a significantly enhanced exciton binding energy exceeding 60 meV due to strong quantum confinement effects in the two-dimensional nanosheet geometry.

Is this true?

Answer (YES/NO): YES